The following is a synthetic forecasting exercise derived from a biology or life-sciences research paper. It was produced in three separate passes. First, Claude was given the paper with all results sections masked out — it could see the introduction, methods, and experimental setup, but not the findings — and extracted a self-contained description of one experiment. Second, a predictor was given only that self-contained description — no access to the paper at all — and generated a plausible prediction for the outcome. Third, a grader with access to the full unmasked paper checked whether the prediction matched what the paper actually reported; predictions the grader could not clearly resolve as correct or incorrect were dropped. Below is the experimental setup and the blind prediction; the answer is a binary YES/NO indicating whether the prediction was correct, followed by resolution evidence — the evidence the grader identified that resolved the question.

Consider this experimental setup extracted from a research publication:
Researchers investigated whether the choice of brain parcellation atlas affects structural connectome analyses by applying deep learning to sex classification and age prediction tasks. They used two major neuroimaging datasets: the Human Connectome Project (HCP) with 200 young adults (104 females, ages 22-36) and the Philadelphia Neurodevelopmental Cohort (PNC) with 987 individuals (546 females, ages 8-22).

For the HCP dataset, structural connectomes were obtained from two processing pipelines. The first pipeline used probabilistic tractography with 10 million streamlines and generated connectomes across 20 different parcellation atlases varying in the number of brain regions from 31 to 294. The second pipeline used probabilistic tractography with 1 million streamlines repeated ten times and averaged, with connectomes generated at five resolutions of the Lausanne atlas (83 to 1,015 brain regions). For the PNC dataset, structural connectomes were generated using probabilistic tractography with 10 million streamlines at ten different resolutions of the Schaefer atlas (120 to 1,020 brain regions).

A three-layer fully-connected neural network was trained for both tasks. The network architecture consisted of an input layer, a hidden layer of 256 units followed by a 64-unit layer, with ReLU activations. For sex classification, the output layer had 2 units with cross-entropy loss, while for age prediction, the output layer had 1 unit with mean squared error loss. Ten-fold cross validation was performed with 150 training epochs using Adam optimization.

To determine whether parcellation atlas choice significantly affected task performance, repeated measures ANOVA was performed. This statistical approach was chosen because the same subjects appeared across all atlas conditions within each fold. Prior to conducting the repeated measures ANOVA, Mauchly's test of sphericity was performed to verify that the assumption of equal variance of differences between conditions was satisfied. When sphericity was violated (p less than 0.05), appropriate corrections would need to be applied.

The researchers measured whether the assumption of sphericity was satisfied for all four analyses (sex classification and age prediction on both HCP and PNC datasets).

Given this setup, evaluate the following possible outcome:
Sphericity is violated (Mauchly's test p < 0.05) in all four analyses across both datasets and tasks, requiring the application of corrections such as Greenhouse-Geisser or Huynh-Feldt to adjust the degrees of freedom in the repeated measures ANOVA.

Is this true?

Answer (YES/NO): NO